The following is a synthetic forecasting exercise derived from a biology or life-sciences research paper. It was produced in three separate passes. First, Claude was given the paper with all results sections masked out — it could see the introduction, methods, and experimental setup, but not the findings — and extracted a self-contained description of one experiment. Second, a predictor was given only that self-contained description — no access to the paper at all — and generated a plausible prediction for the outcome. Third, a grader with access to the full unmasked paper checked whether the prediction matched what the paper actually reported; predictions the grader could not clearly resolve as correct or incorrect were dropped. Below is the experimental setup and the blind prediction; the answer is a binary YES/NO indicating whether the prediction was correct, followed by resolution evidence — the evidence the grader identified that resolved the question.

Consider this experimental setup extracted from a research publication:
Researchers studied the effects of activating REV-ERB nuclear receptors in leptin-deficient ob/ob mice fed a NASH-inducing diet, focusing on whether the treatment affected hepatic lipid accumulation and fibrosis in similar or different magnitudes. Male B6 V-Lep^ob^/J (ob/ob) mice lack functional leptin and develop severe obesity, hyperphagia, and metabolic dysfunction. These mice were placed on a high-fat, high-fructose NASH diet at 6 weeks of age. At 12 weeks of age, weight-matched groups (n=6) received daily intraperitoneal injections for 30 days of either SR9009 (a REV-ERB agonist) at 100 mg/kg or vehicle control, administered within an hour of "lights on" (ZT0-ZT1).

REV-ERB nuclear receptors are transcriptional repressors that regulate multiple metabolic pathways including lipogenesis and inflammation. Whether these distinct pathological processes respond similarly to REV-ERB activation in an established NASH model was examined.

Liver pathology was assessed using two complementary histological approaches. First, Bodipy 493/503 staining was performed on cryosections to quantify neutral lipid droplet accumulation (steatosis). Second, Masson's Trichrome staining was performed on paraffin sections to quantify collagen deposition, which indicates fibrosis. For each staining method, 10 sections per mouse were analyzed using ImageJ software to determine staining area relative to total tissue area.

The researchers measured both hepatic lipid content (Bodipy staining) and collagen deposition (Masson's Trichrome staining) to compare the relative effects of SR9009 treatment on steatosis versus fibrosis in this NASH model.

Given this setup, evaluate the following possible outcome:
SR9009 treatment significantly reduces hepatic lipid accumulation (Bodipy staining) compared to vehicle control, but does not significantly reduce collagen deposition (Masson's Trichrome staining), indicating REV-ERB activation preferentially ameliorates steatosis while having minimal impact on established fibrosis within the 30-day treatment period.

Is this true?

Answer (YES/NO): NO